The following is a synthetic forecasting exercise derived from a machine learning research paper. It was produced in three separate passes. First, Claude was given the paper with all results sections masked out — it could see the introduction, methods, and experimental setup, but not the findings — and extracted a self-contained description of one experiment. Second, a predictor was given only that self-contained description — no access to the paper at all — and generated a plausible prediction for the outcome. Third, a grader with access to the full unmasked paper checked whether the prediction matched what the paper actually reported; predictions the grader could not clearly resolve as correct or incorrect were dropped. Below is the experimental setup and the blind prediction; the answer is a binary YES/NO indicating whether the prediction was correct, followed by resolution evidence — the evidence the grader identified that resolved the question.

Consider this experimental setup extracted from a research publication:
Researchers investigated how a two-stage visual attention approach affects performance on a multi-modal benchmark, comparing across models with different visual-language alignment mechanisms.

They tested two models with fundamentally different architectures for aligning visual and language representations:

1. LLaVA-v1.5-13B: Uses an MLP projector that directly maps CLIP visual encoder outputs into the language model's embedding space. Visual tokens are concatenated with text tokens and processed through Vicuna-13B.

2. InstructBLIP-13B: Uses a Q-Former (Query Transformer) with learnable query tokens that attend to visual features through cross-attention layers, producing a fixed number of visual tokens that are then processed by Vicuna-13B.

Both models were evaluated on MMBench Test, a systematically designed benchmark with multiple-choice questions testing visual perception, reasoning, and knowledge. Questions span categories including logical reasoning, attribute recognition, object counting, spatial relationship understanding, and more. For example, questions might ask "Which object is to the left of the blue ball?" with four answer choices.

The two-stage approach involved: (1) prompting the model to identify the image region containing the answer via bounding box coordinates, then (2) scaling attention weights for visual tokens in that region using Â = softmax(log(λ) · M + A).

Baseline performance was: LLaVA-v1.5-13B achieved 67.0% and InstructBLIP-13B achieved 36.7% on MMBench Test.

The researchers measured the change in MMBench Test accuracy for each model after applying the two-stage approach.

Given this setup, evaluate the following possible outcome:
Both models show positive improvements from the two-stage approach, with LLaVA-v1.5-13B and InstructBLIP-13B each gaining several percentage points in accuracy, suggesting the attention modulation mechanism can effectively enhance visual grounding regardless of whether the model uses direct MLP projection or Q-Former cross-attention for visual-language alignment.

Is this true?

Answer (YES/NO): YES